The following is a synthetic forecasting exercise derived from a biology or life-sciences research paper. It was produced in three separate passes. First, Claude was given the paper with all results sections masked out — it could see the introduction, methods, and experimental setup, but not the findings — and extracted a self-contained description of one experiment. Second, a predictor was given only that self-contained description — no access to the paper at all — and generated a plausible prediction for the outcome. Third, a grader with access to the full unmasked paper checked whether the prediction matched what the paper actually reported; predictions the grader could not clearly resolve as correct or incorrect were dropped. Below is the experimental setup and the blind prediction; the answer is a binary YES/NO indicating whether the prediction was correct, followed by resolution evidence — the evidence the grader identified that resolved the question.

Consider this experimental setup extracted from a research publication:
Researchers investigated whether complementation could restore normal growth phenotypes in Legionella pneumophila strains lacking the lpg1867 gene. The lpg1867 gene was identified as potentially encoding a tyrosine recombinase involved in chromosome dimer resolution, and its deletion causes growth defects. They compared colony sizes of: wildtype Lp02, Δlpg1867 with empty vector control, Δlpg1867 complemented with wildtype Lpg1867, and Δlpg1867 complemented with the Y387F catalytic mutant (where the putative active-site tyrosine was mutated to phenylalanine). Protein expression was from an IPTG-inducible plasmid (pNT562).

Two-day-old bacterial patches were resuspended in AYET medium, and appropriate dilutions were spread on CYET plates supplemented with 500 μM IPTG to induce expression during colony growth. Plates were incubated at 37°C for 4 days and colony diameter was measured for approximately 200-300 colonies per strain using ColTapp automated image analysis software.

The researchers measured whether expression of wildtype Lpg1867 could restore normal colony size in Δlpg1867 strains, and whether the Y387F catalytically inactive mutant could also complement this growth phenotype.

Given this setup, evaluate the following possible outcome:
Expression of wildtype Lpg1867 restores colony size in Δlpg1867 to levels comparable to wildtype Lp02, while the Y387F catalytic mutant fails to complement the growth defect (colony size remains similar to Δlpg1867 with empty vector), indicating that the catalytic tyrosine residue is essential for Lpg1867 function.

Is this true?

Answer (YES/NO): YES